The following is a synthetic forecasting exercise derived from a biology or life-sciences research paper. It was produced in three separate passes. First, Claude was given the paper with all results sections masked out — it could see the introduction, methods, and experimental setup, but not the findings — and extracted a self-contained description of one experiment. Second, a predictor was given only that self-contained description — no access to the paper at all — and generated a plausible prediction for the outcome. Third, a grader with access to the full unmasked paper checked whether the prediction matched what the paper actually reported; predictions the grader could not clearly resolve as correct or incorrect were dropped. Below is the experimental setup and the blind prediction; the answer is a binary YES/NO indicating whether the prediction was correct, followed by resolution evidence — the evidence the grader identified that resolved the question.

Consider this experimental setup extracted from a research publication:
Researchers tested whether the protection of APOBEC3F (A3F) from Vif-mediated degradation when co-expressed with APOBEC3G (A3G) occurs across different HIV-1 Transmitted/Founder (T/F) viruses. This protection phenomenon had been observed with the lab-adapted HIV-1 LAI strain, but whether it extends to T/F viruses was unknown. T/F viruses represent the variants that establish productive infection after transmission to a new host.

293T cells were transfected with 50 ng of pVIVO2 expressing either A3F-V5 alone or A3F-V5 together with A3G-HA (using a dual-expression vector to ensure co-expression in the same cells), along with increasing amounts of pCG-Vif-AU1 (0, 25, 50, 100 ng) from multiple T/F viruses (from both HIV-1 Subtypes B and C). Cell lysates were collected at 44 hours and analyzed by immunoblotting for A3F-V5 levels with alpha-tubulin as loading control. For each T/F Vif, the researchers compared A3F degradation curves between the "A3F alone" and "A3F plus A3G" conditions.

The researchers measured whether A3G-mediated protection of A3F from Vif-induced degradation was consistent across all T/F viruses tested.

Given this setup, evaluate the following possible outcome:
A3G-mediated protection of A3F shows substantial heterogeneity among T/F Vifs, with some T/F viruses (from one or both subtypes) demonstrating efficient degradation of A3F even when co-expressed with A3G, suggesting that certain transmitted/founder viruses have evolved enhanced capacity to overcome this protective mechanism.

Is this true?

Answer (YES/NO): NO